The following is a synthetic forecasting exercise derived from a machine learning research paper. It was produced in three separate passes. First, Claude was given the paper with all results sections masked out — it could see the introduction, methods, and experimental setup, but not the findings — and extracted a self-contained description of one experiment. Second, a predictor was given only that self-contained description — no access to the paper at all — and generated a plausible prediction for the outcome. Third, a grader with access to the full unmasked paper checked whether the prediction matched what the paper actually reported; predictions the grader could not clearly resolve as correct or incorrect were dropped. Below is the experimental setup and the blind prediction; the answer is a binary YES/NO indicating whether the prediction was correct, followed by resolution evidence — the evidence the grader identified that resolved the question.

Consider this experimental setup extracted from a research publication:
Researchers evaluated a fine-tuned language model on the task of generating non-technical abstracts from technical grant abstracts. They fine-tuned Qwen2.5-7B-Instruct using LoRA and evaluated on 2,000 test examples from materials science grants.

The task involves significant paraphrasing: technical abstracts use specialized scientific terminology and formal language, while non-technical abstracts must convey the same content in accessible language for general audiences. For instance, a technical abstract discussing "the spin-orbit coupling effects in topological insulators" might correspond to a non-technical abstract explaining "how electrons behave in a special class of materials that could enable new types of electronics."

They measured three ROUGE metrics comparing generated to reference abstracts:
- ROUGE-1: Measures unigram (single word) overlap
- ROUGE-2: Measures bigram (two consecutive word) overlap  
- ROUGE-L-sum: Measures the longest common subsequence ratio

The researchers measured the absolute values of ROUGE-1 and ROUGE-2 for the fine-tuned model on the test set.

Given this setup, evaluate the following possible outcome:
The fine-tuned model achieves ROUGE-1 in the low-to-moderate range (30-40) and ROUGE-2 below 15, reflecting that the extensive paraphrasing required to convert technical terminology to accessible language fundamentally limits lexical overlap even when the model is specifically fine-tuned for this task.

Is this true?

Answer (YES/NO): NO